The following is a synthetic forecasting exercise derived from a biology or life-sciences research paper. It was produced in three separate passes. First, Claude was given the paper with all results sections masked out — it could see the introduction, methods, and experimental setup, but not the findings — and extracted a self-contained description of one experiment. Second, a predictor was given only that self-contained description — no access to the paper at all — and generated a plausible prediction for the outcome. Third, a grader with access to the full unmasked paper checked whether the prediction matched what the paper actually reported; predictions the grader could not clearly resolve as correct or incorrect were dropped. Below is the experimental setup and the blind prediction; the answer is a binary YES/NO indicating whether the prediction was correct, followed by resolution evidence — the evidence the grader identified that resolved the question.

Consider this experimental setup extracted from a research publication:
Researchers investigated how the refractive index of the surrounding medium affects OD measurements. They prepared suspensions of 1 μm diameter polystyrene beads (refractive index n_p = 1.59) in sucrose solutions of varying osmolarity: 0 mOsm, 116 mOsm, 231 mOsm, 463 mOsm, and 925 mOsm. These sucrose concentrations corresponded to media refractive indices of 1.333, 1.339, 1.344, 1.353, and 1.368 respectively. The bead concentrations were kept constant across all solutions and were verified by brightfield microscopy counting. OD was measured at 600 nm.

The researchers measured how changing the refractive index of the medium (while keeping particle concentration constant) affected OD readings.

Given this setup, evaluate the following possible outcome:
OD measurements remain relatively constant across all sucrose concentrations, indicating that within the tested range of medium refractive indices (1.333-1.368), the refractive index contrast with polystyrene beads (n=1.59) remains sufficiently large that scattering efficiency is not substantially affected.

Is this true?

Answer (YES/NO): NO